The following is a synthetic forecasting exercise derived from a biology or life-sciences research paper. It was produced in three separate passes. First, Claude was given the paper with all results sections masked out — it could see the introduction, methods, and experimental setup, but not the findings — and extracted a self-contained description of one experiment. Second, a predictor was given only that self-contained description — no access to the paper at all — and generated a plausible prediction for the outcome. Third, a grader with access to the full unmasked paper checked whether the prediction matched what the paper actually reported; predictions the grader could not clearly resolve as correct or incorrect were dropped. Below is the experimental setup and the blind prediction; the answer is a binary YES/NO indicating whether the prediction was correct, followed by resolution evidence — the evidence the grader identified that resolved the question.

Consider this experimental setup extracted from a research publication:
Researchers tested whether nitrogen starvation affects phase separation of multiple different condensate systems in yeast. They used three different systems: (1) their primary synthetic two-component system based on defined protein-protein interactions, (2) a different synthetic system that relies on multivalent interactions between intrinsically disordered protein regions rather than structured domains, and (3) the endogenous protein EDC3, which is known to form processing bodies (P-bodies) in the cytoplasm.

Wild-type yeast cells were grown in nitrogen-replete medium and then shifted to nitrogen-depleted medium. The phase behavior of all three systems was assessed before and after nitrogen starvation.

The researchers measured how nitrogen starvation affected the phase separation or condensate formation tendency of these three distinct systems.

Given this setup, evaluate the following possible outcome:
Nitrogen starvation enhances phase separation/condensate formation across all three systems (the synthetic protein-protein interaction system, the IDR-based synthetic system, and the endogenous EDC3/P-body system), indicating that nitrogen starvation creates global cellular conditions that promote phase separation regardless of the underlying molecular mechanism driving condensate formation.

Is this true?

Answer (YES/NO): NO